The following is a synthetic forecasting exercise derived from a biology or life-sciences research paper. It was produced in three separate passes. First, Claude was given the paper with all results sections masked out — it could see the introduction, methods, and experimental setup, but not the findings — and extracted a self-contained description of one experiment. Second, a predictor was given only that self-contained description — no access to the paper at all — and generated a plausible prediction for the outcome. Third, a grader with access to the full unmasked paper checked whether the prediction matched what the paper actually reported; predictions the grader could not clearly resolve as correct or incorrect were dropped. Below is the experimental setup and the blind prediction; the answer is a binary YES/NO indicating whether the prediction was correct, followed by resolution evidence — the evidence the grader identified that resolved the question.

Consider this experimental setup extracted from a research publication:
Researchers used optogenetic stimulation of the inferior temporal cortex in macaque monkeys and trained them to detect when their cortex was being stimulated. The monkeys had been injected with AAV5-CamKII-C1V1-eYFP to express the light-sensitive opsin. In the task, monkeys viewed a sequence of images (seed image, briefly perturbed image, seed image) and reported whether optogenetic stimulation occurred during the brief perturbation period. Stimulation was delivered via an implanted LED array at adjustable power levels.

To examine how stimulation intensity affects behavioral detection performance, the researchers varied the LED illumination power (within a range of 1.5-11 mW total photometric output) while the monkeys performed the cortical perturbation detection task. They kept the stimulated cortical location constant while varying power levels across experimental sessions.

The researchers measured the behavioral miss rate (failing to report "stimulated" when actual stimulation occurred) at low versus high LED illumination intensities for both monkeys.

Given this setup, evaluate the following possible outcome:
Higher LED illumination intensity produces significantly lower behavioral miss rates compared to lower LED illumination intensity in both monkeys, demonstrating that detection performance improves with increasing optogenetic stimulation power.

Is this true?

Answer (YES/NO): YES